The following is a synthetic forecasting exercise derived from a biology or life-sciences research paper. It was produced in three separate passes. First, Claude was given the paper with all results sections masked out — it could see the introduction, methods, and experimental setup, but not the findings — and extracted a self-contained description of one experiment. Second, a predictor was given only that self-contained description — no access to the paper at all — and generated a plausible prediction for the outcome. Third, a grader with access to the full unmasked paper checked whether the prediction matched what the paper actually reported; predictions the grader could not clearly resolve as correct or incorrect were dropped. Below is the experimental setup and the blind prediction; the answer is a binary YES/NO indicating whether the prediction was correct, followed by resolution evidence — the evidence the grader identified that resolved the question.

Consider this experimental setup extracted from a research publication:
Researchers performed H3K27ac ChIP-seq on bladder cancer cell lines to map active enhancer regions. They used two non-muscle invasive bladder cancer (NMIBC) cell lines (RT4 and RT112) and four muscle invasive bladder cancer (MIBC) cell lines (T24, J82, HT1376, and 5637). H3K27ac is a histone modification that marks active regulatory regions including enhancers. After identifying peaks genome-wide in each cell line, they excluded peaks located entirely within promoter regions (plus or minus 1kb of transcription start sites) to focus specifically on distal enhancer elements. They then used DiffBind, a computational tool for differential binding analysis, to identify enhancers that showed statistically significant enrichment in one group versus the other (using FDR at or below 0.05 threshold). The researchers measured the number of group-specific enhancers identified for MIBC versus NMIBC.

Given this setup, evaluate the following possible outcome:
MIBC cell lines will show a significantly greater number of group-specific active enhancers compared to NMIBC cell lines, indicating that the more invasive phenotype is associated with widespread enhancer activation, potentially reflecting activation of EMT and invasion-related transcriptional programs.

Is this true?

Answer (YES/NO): YES